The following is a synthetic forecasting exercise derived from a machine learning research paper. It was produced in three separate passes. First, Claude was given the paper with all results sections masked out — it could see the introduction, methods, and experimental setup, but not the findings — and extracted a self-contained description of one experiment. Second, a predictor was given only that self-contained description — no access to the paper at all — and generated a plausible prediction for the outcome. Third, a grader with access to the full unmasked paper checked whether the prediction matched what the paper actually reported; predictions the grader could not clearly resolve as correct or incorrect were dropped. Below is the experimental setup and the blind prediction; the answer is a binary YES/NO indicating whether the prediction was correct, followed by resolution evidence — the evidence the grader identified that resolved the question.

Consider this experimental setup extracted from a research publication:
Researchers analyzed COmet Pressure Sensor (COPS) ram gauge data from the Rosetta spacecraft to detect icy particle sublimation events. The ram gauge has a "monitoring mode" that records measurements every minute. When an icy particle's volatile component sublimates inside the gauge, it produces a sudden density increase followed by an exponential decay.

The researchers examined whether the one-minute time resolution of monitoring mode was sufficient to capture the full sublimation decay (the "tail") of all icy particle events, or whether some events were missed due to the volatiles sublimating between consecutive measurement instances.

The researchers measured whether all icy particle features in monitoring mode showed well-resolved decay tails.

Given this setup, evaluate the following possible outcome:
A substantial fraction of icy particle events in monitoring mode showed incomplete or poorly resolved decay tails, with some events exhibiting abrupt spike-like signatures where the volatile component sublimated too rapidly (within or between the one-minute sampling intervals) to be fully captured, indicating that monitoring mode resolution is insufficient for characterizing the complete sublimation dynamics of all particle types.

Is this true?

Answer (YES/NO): YES